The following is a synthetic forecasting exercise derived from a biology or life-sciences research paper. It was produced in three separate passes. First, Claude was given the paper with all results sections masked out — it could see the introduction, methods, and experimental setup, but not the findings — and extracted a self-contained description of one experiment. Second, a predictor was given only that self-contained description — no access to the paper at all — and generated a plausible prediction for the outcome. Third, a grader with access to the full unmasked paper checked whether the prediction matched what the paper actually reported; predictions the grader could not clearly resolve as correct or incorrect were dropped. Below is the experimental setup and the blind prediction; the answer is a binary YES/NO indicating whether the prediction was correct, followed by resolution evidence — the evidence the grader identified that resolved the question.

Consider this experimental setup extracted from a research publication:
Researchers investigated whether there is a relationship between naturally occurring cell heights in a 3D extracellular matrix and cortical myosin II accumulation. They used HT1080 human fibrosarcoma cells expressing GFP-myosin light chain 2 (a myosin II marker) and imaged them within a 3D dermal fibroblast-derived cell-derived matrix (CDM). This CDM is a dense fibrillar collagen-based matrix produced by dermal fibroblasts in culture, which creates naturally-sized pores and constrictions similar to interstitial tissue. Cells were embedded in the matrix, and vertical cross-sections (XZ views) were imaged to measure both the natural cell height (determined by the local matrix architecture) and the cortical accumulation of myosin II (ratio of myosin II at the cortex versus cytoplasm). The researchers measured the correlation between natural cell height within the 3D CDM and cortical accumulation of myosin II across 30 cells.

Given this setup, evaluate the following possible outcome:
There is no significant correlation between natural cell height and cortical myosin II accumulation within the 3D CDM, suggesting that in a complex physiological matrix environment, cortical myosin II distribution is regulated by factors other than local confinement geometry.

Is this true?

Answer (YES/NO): NO